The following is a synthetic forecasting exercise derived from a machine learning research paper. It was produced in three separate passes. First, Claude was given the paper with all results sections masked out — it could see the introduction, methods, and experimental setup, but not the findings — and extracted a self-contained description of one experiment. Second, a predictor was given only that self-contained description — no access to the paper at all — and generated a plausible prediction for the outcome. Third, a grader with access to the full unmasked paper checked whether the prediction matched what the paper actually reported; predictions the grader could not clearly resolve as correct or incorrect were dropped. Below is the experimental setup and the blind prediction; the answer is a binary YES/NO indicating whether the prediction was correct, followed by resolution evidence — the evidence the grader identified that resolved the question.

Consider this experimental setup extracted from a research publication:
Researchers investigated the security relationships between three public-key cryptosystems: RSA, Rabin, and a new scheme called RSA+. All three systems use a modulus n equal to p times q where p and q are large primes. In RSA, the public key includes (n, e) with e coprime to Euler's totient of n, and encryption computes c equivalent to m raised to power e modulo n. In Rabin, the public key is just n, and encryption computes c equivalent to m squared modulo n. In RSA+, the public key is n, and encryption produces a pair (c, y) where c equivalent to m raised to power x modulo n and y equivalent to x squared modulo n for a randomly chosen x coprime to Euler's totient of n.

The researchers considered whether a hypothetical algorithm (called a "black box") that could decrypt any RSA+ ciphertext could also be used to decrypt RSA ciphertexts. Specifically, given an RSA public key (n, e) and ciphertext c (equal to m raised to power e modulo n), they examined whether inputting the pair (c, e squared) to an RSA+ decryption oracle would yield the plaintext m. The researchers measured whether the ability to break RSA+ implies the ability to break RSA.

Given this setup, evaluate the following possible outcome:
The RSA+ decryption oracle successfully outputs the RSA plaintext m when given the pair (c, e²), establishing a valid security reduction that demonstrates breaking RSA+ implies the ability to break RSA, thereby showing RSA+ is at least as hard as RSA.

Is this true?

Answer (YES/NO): YES